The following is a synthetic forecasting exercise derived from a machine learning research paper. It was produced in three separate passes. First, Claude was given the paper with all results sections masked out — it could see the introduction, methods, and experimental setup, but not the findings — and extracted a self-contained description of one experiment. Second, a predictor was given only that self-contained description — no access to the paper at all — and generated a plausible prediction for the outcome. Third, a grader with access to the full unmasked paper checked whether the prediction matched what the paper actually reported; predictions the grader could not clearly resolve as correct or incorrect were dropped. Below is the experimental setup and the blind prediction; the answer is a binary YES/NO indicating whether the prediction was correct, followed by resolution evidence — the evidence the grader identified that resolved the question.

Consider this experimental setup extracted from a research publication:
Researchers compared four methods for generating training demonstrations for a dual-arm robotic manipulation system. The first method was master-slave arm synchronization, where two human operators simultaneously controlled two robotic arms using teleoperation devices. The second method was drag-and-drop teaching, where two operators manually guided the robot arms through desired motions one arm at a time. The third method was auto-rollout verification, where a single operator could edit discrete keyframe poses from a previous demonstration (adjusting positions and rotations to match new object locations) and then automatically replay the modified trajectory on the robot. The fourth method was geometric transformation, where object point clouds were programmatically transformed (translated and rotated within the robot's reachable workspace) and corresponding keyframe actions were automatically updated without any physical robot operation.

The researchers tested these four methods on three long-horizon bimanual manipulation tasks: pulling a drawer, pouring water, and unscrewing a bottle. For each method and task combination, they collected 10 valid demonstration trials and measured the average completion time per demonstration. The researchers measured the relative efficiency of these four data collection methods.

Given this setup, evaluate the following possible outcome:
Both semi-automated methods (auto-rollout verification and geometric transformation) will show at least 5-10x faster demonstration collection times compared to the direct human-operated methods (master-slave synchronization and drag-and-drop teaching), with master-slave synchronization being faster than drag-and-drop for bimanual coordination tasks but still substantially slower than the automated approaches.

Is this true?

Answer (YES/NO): NO